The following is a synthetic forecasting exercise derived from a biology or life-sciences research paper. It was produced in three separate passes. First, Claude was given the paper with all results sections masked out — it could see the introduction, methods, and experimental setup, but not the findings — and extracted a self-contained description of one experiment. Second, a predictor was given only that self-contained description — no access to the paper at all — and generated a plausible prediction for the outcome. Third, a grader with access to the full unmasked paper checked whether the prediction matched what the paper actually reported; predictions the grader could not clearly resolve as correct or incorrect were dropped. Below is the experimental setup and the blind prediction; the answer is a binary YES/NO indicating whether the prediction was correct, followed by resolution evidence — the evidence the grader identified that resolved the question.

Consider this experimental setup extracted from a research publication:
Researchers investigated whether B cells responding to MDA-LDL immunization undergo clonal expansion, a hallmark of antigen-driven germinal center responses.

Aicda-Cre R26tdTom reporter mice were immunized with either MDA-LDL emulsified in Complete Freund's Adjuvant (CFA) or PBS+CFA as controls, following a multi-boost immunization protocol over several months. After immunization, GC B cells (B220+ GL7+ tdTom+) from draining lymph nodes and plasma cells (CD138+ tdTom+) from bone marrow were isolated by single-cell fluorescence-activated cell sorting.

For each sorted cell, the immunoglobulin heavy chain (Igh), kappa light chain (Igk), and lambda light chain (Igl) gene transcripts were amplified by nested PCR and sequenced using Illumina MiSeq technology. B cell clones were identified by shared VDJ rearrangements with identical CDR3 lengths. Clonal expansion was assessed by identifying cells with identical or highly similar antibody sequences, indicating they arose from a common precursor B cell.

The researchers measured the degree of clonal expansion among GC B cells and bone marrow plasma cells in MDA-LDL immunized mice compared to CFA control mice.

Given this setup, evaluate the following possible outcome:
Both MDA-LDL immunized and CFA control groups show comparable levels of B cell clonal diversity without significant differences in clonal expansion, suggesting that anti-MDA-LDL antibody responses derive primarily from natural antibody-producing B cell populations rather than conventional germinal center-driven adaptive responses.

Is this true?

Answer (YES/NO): NO